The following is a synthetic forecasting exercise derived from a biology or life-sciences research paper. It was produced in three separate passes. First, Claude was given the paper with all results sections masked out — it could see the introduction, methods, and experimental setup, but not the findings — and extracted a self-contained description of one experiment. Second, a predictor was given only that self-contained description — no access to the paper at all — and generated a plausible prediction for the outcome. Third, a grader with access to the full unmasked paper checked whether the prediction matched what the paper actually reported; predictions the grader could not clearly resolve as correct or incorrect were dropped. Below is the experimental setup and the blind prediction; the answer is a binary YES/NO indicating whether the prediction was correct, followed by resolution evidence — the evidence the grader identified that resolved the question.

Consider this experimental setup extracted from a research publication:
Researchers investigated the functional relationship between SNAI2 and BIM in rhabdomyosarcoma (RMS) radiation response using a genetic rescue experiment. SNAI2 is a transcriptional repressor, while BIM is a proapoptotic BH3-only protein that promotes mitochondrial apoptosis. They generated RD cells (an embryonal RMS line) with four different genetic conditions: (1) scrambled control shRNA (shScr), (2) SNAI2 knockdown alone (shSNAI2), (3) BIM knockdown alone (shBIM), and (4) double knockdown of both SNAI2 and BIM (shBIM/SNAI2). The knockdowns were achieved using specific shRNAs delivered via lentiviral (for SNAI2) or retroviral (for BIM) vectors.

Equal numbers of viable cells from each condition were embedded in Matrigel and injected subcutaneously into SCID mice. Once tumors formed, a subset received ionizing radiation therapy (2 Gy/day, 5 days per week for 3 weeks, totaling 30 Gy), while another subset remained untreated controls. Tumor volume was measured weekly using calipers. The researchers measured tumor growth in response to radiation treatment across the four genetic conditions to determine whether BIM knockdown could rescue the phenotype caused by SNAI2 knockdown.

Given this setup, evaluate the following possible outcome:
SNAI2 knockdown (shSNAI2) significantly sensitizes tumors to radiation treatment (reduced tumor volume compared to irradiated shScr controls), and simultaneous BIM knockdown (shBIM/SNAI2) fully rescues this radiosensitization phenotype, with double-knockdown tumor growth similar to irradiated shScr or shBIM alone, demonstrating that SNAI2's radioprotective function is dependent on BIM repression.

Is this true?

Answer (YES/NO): NO